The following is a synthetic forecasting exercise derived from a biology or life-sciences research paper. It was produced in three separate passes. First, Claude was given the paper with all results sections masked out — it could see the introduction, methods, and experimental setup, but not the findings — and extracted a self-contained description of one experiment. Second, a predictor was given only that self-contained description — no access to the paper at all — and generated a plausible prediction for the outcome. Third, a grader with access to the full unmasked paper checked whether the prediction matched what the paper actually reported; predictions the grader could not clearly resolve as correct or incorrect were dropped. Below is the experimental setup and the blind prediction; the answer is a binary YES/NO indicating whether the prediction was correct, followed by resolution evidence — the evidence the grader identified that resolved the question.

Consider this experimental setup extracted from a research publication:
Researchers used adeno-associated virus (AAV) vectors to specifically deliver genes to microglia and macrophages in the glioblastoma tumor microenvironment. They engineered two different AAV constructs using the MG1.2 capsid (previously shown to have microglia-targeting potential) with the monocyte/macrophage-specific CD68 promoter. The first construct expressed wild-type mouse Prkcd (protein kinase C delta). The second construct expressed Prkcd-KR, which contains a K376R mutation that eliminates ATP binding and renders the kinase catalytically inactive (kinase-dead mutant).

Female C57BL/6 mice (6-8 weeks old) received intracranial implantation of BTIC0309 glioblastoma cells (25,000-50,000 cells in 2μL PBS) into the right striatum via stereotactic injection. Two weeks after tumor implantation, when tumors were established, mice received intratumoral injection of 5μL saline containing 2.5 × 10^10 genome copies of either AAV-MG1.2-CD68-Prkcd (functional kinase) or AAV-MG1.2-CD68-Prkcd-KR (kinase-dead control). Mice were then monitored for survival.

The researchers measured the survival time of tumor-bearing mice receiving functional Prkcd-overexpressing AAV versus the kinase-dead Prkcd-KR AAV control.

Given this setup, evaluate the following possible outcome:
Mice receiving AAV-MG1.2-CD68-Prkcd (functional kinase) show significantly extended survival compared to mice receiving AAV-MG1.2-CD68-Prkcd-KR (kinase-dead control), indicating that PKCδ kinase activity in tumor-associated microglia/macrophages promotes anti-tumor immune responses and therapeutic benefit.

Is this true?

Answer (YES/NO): YES